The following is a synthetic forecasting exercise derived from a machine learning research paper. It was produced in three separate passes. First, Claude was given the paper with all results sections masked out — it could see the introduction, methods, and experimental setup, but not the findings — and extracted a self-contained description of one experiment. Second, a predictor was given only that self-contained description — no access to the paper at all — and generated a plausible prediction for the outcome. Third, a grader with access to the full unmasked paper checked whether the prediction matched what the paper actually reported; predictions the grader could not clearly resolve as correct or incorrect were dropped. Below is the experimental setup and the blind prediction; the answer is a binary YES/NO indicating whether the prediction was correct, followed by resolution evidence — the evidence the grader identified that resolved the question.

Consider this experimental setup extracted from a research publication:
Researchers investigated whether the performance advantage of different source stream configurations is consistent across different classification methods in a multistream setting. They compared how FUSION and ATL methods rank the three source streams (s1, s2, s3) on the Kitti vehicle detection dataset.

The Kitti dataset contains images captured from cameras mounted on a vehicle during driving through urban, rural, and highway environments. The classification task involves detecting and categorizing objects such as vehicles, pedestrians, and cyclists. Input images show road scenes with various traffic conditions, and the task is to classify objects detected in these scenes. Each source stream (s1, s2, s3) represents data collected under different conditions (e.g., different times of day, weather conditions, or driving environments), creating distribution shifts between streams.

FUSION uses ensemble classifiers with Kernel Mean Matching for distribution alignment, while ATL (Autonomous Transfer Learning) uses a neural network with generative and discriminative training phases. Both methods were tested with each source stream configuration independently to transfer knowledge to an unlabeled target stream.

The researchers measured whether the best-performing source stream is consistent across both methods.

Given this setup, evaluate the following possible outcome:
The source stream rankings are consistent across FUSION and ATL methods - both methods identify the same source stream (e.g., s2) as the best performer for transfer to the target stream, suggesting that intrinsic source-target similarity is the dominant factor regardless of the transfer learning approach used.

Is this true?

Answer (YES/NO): NO